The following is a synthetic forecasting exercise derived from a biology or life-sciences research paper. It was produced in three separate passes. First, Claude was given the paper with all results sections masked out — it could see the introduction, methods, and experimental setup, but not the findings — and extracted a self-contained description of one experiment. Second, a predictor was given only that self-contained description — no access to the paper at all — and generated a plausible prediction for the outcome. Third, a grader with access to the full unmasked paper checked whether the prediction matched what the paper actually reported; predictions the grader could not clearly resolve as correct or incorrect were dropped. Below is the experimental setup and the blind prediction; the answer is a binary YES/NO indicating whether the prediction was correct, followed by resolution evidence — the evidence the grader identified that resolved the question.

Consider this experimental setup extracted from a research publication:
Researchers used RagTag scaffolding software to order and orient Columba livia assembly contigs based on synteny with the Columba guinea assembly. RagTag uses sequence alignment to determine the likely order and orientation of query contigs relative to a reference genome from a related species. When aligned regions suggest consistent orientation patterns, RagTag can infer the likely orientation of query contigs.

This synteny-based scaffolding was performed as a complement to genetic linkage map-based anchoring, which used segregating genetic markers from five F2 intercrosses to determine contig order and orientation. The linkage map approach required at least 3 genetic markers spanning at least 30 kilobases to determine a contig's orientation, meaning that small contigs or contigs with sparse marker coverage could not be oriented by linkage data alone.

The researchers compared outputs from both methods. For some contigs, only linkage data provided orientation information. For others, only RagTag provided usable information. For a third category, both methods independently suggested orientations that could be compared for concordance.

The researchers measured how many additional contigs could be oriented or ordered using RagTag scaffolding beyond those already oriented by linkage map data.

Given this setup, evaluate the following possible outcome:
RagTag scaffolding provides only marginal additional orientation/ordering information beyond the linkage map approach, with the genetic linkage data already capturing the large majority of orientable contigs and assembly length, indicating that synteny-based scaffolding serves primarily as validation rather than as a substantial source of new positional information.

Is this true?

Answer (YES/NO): NO